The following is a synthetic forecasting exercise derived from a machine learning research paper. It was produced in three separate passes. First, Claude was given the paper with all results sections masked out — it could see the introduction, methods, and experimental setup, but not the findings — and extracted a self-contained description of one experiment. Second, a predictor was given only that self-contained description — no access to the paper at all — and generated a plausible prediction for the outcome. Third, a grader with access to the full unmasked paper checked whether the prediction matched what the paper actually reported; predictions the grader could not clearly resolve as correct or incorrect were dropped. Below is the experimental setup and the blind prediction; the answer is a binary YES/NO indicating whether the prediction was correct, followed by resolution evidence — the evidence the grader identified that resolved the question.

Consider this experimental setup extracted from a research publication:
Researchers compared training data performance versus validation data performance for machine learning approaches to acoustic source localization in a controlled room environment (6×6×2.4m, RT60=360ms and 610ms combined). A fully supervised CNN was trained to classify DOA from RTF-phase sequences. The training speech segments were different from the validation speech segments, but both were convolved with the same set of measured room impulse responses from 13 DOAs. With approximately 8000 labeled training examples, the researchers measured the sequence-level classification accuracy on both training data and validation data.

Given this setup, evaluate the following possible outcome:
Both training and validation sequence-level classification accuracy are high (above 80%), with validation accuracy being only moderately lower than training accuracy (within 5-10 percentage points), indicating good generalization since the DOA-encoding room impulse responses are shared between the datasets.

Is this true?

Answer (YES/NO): NO